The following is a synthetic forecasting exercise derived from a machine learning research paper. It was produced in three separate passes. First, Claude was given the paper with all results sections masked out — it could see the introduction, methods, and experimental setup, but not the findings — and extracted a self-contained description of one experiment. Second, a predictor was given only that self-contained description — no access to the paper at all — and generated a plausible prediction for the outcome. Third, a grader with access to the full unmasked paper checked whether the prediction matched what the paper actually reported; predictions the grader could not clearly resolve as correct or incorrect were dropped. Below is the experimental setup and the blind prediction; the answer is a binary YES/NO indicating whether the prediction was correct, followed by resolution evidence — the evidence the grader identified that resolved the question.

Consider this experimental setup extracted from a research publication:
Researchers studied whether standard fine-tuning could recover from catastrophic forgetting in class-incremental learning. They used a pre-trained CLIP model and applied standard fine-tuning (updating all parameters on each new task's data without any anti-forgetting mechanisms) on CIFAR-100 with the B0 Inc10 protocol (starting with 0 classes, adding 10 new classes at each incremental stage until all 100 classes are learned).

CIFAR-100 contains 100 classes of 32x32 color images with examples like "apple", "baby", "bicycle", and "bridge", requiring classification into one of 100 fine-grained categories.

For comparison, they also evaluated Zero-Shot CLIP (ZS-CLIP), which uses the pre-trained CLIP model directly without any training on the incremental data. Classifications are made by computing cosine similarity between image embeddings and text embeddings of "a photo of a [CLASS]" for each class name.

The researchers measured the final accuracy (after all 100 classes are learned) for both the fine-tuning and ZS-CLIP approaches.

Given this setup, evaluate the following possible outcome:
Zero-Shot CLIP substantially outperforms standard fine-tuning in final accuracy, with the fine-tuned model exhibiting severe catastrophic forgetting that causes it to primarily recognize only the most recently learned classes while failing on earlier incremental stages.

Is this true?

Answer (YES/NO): YES